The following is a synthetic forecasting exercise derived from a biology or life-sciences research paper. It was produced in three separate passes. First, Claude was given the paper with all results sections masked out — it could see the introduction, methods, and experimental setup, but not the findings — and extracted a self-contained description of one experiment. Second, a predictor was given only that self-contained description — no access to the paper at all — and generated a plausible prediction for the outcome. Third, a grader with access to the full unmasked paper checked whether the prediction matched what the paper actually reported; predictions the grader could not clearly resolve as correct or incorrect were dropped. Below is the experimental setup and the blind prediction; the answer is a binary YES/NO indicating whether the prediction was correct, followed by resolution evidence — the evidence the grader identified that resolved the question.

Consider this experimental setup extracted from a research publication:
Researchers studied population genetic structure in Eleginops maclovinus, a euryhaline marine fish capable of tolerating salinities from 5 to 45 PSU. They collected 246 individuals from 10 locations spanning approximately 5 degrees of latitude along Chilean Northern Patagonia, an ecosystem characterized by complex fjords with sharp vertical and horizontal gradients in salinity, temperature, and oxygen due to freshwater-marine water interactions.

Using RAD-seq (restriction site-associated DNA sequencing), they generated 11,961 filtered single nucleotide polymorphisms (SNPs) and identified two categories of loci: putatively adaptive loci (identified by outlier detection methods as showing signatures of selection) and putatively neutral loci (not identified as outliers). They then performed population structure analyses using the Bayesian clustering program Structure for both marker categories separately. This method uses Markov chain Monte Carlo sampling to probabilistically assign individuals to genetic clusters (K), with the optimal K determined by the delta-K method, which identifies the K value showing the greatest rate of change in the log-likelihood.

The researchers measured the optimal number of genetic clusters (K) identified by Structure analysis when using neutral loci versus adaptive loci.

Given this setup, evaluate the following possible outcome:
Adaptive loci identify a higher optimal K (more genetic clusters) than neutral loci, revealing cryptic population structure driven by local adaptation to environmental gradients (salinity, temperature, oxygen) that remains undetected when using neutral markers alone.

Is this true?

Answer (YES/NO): NO